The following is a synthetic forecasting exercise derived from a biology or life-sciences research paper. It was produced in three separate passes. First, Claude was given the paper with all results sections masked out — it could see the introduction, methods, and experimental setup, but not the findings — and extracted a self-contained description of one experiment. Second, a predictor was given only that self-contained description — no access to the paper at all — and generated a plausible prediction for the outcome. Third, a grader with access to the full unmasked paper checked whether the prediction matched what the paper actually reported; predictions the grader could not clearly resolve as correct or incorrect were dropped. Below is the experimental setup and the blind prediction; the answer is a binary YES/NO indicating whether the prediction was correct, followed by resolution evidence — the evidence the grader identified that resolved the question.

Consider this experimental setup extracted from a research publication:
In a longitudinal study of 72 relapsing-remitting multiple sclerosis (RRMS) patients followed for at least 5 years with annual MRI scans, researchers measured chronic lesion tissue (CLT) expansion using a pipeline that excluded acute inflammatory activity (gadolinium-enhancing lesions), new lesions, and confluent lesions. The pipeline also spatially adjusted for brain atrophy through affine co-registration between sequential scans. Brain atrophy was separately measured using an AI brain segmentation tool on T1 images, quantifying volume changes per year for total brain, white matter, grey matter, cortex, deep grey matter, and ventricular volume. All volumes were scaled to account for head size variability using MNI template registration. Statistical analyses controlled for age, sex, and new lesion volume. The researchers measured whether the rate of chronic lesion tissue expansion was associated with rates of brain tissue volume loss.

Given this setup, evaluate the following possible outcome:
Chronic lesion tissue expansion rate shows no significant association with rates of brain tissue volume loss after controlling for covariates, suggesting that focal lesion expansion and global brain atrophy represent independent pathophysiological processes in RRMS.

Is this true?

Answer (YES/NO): NO